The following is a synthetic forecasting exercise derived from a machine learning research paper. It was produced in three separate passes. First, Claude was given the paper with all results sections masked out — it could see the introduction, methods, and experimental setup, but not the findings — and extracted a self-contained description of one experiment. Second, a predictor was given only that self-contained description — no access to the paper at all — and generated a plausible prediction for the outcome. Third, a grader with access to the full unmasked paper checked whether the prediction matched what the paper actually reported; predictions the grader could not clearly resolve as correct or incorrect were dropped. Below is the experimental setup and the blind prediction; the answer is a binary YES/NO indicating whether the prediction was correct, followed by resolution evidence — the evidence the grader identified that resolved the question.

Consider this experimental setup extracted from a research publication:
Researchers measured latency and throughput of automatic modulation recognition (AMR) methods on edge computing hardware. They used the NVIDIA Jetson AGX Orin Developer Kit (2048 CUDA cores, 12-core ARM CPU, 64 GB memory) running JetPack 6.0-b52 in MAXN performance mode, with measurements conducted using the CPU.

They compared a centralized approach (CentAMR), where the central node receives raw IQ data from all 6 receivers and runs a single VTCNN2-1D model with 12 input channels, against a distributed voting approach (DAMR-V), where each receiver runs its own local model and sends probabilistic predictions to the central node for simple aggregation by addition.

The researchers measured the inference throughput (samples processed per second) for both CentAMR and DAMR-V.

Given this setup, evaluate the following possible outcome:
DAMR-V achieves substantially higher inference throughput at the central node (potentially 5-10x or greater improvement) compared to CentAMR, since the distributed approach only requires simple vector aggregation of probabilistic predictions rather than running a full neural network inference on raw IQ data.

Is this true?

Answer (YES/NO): NO